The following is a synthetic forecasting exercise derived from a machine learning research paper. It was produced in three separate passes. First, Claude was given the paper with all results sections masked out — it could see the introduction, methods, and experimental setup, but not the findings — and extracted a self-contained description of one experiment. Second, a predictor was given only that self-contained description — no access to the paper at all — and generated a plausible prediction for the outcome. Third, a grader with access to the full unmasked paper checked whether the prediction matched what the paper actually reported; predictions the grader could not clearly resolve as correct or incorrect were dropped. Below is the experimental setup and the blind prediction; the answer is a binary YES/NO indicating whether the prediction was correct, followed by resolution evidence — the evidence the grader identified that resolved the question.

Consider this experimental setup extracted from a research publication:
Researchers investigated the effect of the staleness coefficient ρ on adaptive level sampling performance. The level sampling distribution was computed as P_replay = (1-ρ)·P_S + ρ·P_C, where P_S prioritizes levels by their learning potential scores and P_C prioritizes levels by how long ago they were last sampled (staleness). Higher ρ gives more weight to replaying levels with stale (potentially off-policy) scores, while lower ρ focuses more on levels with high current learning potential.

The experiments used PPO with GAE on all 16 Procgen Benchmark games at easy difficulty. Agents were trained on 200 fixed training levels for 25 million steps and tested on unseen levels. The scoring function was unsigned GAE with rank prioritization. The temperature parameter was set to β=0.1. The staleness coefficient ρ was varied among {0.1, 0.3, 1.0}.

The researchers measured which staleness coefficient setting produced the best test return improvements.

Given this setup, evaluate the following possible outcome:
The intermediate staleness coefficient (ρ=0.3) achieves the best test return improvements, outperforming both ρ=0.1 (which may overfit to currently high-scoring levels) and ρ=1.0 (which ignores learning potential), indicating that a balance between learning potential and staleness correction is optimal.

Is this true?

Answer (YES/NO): NO